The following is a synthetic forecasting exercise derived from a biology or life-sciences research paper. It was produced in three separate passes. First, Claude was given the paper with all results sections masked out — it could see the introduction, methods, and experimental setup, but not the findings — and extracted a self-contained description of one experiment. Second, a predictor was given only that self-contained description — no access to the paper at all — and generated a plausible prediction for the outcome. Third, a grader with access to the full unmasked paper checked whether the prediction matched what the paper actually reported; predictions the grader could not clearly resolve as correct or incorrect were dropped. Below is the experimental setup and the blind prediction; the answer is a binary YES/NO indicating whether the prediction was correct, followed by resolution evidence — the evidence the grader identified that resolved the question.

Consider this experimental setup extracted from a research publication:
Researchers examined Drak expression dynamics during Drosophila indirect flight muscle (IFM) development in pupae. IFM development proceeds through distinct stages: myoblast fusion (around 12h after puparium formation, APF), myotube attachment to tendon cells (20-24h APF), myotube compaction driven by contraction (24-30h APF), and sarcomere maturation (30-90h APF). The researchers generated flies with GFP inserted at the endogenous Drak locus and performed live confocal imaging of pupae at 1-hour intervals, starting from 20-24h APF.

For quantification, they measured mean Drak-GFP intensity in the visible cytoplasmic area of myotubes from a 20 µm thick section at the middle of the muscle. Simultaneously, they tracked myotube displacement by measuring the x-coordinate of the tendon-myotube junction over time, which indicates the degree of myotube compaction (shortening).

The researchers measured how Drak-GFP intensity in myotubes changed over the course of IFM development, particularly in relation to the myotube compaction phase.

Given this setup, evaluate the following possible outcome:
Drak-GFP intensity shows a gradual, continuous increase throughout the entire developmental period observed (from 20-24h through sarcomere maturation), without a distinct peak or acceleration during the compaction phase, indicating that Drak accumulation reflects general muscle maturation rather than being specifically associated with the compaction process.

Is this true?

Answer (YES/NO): NO